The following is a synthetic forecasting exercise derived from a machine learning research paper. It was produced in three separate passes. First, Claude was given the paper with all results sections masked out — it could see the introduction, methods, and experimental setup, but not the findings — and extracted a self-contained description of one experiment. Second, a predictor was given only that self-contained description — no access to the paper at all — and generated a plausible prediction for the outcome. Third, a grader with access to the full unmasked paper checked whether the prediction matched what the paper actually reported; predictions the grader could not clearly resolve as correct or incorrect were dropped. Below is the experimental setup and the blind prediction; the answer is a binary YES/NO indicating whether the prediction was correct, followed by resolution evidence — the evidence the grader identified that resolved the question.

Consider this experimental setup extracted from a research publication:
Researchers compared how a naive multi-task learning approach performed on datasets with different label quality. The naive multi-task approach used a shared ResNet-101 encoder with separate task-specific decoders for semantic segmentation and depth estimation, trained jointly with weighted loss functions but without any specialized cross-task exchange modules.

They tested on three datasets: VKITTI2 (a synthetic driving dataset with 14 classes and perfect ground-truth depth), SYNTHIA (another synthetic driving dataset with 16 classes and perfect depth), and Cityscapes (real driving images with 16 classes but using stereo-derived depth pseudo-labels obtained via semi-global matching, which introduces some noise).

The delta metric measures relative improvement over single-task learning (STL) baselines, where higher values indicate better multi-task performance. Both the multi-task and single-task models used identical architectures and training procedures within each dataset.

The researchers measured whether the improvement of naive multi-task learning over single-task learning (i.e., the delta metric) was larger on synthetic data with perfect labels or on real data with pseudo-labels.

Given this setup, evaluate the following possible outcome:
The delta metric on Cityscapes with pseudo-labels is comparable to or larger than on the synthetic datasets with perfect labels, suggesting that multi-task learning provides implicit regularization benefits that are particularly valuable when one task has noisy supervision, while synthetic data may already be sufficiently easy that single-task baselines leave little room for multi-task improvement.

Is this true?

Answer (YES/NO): NO